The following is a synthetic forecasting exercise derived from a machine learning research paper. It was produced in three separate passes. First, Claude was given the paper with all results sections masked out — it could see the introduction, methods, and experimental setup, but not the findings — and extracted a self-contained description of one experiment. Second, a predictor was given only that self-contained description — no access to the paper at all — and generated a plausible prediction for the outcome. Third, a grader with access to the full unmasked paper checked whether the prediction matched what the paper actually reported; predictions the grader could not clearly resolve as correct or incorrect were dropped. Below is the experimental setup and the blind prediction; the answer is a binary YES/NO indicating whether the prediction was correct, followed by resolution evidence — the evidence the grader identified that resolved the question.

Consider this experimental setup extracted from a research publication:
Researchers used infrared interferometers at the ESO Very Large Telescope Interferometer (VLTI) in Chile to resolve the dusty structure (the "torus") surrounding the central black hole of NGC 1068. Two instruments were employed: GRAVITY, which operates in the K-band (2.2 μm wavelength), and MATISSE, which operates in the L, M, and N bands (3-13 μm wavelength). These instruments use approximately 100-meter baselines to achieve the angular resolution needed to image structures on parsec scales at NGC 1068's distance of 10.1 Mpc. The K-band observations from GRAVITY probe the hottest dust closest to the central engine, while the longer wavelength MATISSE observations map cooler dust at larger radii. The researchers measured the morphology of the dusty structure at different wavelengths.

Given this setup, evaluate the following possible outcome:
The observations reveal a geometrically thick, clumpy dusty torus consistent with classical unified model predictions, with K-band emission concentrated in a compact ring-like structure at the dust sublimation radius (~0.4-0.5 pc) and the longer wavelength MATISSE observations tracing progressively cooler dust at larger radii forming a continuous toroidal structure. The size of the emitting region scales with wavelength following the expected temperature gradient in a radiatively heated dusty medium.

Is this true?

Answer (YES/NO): NO